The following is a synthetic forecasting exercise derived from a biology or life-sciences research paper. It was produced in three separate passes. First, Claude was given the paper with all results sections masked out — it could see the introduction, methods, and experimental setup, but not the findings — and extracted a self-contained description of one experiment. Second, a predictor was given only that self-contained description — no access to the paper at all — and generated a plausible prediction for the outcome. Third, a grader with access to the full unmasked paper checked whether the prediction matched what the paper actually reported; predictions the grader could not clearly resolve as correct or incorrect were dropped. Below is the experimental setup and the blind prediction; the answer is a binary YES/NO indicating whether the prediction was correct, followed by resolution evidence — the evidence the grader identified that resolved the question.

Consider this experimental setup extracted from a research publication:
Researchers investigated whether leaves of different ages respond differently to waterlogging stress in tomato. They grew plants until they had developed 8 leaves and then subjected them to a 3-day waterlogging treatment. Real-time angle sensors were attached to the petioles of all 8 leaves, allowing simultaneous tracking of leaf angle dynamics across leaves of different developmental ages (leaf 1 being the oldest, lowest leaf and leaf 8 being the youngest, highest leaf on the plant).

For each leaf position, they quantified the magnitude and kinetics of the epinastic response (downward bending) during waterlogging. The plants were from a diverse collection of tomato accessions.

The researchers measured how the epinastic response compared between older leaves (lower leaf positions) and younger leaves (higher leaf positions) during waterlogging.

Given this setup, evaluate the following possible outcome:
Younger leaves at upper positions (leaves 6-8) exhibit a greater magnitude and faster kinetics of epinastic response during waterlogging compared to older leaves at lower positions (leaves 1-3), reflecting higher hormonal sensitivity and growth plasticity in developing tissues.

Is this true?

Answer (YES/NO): NO